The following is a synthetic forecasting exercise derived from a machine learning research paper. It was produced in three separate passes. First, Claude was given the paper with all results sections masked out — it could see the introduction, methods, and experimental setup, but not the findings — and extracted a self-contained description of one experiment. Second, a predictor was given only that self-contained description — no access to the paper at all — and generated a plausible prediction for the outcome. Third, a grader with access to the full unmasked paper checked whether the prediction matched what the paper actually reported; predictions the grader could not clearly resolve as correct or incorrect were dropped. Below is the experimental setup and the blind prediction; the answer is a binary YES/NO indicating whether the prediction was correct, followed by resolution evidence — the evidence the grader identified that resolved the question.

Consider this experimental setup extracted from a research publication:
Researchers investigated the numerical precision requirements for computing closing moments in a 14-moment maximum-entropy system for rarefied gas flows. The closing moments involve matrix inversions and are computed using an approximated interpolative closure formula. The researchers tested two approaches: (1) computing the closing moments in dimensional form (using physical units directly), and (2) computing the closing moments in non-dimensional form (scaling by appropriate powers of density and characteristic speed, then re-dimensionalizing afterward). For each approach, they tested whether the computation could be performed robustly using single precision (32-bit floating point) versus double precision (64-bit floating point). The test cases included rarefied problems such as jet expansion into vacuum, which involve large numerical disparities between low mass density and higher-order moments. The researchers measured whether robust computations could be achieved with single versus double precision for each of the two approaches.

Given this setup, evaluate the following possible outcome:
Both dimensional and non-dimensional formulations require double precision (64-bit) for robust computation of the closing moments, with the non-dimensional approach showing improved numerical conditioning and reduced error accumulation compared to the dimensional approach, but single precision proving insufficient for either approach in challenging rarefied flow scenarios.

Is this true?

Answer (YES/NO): NO